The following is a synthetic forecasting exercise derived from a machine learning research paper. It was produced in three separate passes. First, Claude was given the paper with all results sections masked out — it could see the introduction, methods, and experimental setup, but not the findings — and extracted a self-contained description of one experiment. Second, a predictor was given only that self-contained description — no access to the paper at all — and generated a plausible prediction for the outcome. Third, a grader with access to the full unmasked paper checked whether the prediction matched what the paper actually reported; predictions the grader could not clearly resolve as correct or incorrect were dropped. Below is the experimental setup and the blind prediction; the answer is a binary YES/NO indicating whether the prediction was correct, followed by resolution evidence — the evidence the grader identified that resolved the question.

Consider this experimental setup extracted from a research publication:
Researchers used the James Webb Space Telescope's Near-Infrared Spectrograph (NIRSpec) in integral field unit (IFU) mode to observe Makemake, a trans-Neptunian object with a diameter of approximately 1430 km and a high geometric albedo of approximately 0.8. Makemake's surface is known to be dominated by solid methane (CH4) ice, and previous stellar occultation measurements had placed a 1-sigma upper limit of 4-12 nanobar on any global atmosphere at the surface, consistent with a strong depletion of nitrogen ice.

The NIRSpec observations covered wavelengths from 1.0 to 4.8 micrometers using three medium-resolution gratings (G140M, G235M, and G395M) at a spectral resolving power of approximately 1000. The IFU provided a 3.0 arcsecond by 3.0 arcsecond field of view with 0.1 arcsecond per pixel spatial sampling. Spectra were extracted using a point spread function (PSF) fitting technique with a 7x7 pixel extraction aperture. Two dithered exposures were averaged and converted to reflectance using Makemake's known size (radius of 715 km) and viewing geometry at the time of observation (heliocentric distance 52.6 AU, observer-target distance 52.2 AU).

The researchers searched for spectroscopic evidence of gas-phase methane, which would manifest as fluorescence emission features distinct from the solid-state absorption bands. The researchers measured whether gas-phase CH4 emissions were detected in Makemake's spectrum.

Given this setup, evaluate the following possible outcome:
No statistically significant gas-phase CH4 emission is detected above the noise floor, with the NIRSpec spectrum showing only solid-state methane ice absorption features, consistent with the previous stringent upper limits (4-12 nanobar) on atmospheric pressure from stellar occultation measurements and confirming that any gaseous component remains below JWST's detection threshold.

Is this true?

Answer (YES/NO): NO